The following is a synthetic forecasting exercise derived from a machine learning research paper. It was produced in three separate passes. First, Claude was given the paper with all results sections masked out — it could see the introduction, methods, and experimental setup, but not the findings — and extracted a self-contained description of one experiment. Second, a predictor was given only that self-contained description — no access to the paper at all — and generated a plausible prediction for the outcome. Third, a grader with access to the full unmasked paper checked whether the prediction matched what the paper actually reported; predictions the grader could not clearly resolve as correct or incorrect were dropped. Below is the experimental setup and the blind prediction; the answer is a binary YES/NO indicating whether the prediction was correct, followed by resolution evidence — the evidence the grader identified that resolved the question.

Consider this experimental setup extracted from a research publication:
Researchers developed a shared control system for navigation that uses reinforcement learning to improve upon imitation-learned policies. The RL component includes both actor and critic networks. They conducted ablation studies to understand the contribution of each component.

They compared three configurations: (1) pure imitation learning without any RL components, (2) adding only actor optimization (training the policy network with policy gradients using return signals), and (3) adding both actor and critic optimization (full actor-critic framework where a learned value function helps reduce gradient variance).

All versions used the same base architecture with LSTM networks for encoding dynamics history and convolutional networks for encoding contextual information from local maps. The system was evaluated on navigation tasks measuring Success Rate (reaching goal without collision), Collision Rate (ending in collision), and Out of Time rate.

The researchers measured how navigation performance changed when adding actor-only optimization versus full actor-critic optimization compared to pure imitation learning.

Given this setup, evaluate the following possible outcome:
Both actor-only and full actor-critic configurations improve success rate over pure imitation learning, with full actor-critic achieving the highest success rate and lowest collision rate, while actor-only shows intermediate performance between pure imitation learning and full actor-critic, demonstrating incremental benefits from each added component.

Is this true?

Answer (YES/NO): YES